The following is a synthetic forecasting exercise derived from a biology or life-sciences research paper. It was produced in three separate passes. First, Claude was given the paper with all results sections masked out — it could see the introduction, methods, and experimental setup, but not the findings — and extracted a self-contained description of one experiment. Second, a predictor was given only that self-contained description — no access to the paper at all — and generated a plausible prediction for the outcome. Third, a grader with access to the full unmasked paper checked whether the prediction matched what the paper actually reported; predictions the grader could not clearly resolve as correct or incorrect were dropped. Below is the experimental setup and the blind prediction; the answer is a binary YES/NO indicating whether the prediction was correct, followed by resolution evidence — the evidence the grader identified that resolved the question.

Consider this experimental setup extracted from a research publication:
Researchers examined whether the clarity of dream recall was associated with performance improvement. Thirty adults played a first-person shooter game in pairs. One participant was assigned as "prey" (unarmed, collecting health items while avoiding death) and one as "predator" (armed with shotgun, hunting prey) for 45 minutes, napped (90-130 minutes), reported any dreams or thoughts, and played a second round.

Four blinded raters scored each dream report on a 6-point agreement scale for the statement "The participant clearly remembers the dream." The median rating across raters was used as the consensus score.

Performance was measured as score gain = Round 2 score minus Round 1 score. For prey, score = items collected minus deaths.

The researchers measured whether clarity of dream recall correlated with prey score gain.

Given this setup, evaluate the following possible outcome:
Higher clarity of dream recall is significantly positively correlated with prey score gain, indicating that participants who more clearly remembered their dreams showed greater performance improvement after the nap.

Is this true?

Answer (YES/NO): NO